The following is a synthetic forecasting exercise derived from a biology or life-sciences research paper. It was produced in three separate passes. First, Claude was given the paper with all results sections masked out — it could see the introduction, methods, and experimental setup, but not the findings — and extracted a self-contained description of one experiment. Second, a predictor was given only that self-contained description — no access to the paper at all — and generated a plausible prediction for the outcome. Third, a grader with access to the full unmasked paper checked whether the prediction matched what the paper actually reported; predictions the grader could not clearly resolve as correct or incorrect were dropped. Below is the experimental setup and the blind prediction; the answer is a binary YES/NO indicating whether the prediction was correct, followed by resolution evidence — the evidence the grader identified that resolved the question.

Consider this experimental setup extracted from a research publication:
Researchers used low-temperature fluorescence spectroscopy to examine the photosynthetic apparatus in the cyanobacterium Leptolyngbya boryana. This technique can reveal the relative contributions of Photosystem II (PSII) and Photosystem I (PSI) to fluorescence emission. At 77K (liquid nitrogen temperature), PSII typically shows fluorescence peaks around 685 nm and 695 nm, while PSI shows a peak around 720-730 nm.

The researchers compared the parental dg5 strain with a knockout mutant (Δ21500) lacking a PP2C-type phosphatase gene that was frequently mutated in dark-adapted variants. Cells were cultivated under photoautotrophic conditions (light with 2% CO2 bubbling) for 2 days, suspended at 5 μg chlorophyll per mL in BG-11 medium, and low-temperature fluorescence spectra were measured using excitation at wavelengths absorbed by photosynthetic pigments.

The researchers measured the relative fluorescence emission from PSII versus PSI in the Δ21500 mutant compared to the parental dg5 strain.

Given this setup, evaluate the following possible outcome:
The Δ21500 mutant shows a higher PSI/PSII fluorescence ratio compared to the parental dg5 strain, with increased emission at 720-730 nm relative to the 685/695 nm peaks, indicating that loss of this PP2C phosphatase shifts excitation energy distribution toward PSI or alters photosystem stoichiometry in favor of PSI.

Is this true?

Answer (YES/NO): NO